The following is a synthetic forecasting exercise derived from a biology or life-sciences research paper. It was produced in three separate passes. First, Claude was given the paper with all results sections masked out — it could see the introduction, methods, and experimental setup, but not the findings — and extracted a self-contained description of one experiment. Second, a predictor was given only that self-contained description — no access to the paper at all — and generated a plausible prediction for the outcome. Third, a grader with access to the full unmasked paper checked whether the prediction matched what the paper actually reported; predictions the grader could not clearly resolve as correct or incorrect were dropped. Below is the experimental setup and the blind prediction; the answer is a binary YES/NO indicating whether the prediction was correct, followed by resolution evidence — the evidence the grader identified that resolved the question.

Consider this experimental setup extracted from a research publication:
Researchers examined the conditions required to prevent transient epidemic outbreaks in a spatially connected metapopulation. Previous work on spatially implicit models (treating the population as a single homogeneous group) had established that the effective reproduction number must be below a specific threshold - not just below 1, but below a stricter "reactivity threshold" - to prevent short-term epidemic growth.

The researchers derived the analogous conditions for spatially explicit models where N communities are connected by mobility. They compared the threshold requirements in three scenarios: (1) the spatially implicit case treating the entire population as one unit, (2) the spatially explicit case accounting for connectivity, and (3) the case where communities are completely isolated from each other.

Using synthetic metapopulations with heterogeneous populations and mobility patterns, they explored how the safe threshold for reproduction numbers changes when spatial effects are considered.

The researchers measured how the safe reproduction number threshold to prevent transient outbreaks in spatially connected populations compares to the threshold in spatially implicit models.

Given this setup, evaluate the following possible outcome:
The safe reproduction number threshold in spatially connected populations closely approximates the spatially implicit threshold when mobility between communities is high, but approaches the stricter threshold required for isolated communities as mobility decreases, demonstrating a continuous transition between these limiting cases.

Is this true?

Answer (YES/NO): NO